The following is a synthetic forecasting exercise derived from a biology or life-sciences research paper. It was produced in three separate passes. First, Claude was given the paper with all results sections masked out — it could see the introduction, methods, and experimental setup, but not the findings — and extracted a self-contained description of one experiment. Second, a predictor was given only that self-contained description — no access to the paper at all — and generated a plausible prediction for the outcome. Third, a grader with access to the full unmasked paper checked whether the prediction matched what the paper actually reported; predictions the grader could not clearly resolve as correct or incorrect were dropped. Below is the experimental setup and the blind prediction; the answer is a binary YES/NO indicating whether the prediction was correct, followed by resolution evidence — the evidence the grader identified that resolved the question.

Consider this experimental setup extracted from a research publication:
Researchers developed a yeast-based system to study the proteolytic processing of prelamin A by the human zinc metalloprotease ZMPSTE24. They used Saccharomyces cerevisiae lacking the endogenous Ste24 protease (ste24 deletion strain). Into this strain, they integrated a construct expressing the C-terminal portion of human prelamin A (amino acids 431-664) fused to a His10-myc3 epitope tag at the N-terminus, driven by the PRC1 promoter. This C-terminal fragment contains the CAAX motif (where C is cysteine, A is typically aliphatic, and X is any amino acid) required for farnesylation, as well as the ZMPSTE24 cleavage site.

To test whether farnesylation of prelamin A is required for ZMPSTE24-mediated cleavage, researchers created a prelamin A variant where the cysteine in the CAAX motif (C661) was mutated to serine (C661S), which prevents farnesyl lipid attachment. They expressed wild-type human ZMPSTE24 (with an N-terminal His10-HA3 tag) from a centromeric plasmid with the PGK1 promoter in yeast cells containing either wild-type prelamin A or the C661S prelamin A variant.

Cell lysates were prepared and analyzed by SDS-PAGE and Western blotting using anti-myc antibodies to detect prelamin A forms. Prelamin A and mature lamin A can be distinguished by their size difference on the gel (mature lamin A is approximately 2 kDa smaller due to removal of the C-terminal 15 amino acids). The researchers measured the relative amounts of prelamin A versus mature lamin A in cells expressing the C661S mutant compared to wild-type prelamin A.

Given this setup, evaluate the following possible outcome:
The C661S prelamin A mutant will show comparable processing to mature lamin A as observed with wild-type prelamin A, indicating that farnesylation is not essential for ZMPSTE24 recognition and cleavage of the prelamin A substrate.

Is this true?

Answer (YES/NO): NO